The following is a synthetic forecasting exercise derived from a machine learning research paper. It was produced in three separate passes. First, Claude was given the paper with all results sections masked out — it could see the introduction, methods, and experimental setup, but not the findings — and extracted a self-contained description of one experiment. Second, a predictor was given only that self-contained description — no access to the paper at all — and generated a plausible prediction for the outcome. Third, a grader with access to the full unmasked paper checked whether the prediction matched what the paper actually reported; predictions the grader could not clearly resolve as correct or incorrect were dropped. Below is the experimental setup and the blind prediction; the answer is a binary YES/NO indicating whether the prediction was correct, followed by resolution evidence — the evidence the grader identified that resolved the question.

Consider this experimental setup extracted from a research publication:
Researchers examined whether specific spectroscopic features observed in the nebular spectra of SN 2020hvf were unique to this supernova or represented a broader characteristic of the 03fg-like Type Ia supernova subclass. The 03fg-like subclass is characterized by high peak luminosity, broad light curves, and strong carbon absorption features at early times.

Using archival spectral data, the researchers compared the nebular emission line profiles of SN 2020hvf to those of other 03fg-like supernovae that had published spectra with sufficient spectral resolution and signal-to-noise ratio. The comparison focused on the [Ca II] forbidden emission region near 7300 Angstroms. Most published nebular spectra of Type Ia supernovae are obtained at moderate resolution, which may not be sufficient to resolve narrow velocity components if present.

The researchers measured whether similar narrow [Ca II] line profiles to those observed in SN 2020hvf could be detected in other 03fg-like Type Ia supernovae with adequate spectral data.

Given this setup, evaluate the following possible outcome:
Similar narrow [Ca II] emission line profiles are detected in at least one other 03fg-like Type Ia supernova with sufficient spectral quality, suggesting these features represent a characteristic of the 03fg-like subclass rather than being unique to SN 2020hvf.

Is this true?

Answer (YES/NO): YES